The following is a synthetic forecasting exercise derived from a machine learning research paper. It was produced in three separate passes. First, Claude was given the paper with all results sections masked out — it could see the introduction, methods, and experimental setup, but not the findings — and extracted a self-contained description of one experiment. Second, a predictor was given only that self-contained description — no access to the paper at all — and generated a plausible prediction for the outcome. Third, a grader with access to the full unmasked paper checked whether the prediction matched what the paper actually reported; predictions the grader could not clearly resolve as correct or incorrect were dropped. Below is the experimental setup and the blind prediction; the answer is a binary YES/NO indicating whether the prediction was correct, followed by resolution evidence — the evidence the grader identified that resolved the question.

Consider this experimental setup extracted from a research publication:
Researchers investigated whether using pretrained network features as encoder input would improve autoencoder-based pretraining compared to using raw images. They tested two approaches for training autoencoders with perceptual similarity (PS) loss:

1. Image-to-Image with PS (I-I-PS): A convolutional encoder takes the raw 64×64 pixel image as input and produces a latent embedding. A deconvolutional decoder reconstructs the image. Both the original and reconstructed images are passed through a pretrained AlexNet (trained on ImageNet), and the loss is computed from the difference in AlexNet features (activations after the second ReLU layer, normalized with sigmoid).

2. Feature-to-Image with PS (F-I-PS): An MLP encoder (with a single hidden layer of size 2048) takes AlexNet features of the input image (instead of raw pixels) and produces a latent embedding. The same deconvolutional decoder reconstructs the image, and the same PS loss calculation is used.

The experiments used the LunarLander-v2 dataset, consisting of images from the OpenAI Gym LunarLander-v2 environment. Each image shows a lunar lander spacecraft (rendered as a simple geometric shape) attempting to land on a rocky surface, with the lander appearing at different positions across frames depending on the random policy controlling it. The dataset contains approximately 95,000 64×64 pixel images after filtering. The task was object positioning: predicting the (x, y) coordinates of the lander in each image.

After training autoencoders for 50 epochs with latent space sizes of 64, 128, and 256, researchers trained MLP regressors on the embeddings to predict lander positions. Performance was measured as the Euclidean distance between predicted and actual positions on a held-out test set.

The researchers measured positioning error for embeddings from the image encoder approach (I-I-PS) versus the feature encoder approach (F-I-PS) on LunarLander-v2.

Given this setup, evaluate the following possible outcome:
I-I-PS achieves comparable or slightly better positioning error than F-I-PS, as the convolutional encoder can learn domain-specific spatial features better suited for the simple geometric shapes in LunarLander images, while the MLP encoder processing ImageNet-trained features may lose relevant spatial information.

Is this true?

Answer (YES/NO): YES